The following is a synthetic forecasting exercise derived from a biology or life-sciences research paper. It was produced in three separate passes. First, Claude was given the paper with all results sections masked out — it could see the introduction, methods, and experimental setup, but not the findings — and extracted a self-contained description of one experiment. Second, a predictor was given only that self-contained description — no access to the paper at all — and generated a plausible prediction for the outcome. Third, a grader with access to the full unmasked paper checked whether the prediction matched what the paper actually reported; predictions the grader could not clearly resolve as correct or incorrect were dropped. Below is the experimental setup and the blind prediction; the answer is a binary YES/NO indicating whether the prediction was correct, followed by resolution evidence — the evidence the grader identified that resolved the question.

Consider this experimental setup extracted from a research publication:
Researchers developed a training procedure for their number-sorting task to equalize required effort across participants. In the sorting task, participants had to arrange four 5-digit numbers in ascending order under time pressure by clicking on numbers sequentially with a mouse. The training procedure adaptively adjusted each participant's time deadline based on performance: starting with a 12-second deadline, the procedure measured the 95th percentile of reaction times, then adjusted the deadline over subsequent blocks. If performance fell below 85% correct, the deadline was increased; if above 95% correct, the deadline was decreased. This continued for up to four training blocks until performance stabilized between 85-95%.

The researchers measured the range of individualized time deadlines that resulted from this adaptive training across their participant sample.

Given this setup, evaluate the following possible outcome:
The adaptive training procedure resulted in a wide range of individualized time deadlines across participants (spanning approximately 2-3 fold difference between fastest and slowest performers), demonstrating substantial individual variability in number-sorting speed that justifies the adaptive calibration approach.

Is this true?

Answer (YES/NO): YES